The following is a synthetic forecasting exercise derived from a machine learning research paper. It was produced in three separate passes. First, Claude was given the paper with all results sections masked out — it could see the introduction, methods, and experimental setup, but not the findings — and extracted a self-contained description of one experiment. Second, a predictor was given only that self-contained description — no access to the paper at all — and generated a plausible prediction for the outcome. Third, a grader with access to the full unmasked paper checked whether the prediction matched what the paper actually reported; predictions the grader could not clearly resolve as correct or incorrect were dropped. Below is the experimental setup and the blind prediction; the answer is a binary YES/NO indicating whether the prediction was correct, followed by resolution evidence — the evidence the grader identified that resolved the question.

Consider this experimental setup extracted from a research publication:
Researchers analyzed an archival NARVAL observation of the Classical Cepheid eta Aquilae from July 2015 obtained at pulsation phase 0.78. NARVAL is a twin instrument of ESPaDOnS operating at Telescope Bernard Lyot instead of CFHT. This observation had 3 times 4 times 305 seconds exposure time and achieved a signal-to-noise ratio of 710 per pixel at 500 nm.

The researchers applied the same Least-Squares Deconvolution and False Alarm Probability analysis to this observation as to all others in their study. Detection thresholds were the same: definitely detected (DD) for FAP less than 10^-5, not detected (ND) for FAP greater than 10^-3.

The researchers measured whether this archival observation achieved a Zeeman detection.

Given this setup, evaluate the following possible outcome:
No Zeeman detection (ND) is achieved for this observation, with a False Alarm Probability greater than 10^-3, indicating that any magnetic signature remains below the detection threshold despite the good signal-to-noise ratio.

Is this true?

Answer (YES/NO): YES